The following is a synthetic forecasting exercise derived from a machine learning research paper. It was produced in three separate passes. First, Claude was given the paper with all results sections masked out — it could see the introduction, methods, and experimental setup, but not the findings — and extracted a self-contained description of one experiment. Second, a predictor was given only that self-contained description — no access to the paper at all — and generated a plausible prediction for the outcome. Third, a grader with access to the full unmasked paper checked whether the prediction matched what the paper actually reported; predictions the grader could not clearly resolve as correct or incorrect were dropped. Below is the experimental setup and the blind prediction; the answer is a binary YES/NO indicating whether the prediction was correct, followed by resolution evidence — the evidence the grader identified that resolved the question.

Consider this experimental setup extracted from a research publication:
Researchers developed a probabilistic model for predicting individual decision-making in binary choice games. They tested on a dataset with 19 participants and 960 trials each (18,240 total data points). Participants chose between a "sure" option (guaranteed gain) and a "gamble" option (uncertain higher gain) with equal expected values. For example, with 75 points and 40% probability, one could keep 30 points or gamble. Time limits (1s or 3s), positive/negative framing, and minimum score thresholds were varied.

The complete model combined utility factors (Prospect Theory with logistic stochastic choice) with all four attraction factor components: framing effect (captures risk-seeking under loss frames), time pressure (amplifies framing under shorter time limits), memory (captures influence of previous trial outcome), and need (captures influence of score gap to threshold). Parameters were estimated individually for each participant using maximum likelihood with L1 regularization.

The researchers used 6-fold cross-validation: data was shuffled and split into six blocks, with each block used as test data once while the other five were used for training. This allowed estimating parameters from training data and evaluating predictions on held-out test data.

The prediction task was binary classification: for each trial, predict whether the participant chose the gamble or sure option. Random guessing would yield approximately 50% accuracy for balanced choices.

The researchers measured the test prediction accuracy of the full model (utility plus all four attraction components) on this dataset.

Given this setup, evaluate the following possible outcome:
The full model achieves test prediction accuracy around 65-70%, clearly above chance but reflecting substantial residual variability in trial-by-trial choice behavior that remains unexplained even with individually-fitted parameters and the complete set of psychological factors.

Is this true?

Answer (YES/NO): NO